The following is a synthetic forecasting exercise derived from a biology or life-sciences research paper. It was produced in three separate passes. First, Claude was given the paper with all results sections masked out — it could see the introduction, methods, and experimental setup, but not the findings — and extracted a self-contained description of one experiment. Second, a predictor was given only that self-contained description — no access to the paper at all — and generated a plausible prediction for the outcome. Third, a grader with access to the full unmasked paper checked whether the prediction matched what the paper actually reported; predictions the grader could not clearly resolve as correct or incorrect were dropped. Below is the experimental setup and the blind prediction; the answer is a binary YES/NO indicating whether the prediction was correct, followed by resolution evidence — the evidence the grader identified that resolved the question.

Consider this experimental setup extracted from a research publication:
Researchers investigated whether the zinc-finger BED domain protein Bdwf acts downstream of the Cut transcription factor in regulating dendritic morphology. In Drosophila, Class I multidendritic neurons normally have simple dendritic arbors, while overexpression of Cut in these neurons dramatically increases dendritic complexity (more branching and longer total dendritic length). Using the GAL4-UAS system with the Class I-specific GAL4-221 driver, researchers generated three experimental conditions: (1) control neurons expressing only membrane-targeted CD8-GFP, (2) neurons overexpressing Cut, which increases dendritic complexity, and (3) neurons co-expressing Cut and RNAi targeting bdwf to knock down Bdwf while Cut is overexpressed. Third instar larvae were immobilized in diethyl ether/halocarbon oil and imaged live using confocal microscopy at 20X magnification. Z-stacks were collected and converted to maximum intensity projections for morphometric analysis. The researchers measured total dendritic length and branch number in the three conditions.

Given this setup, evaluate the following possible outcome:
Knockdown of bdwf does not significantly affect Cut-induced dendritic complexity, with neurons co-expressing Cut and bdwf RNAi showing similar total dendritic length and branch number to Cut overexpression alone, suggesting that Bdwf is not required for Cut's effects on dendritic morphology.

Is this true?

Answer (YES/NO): NO